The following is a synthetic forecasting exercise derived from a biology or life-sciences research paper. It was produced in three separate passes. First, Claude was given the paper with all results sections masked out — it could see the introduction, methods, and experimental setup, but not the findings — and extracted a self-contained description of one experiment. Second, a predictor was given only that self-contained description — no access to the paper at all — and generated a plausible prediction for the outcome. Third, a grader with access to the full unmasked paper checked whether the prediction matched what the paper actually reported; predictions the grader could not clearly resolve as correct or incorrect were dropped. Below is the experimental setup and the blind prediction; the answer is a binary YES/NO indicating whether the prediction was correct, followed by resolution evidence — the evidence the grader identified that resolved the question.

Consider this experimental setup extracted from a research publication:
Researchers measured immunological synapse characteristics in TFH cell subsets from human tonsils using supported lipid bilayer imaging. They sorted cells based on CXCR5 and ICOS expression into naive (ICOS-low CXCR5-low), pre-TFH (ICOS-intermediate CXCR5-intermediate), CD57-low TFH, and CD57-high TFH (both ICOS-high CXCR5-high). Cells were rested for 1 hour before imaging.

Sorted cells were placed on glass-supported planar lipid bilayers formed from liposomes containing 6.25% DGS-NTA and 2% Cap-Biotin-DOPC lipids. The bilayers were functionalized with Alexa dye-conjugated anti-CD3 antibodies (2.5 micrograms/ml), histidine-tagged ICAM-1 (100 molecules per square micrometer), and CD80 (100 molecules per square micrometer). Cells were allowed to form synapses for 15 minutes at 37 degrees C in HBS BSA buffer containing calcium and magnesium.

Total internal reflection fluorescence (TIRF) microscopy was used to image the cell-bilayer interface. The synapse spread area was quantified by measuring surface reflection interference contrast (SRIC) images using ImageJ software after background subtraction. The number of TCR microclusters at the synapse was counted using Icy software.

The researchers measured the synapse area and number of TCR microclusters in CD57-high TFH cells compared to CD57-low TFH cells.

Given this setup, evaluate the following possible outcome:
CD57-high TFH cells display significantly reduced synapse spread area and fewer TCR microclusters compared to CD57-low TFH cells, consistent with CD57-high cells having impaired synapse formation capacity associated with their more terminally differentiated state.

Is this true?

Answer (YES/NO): YES